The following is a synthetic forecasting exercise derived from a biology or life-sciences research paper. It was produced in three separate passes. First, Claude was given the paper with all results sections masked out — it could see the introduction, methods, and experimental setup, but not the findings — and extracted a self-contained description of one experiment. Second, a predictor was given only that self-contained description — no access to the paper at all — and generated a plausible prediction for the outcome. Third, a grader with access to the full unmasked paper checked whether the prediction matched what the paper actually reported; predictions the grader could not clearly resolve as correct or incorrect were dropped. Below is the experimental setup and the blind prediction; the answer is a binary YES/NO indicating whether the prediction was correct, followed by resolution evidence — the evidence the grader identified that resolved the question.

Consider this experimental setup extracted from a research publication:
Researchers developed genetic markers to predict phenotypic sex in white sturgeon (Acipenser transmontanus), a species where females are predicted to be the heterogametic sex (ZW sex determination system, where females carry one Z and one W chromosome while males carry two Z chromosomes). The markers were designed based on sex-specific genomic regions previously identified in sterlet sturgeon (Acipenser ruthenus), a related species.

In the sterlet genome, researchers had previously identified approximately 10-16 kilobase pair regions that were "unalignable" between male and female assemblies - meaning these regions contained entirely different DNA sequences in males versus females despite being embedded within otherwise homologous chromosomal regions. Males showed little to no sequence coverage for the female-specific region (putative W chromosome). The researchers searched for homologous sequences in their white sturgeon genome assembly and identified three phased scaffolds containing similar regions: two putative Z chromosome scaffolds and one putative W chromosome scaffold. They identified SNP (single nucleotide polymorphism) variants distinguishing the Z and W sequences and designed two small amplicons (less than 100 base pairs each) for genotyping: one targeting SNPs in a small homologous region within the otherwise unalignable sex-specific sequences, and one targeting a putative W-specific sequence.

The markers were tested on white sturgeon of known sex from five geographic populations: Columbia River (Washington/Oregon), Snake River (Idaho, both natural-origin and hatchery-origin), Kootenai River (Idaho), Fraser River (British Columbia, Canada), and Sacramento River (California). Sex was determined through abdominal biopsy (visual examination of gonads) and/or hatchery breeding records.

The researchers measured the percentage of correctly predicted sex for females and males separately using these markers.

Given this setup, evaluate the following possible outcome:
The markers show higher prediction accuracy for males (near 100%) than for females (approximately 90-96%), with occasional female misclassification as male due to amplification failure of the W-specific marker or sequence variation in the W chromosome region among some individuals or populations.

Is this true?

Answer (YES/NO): NO